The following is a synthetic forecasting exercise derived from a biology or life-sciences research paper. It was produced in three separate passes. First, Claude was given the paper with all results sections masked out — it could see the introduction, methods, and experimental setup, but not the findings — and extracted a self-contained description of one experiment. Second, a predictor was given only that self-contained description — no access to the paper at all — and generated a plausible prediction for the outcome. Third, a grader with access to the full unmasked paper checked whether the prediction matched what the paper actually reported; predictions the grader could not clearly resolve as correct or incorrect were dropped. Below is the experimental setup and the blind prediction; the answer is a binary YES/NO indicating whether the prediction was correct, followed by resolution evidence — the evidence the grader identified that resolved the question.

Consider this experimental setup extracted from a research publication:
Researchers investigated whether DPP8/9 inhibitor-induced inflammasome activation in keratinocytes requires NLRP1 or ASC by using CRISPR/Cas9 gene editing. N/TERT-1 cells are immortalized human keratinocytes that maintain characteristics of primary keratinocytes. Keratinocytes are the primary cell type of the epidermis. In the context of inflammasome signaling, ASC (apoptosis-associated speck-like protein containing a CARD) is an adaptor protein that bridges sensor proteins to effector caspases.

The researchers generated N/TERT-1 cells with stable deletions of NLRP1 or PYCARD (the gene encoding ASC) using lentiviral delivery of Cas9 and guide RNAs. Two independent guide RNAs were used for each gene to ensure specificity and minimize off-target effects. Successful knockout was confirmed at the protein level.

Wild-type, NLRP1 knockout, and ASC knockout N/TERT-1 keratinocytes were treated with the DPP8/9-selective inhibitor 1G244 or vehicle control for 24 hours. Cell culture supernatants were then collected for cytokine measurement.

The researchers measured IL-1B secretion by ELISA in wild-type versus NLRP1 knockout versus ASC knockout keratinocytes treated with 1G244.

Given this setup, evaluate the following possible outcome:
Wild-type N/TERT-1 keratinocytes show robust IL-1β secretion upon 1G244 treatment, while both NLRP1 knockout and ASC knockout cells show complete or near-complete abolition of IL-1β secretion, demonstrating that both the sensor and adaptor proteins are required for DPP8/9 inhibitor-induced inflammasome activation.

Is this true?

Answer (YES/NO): YES